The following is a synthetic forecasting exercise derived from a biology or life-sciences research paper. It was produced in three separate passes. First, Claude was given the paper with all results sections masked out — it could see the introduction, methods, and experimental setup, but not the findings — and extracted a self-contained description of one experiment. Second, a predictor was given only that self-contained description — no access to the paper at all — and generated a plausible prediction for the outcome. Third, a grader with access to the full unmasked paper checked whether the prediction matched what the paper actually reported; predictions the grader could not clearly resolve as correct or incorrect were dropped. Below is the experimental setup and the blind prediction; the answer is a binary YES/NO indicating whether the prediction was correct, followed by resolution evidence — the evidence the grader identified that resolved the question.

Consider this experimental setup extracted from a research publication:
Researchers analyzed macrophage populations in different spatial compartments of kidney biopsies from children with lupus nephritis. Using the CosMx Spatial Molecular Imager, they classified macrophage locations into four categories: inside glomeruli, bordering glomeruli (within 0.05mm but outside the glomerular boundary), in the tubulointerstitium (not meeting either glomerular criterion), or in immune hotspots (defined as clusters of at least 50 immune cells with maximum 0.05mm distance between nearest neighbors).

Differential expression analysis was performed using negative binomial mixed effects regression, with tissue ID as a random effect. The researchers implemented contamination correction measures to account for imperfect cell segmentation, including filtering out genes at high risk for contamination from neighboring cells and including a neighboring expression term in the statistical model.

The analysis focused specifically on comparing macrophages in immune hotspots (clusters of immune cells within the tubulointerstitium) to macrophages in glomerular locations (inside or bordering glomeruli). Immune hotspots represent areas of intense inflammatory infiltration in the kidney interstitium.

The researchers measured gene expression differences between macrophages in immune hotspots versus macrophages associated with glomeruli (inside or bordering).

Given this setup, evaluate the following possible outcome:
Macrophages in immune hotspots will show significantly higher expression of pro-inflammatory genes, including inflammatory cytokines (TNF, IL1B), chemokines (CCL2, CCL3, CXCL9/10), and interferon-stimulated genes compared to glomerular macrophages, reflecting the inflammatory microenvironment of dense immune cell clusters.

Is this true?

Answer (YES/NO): NO